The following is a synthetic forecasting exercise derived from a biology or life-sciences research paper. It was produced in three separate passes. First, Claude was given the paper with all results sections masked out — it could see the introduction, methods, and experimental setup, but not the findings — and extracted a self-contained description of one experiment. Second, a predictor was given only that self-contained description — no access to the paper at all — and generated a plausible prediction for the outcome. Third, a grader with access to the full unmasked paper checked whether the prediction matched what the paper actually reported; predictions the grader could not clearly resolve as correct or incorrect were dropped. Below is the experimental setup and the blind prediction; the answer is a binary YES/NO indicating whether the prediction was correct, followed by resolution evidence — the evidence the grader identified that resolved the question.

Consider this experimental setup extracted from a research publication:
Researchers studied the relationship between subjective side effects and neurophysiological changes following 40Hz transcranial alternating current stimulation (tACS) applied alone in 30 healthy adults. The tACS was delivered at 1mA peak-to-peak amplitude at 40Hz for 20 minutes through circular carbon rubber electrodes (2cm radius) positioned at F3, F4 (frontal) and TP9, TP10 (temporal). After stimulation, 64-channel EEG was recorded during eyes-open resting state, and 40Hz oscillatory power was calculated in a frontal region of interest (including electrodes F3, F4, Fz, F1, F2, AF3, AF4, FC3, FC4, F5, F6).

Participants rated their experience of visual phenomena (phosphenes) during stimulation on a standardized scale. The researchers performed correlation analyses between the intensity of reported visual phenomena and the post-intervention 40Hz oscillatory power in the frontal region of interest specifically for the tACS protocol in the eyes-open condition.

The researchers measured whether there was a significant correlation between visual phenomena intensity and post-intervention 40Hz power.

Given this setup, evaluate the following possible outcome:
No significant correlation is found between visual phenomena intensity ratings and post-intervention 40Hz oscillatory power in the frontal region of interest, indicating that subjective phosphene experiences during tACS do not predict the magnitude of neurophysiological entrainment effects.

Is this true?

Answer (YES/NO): NO